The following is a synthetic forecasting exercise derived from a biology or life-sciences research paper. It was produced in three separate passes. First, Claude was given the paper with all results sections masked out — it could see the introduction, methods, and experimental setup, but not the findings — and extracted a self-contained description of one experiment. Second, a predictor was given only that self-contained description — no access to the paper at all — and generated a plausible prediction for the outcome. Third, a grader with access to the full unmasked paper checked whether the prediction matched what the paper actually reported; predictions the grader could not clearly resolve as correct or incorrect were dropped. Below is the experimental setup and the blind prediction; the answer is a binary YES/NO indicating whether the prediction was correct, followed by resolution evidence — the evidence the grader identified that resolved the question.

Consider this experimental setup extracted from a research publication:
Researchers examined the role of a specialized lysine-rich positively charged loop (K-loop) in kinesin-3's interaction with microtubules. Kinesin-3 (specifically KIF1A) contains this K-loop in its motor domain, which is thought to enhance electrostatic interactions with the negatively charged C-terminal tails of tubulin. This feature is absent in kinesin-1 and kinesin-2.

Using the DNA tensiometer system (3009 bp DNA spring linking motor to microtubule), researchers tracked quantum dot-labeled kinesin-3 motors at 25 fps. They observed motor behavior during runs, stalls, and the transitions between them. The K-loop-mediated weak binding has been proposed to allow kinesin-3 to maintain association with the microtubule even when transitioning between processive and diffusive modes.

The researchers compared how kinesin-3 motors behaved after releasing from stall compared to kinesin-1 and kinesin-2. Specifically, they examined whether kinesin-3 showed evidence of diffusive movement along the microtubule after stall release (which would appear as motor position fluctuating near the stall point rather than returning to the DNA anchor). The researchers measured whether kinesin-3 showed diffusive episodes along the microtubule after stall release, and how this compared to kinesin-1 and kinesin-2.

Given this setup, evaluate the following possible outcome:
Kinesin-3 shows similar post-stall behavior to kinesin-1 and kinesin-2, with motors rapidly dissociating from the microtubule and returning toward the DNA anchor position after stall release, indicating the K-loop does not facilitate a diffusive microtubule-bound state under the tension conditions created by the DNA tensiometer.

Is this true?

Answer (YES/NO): NO